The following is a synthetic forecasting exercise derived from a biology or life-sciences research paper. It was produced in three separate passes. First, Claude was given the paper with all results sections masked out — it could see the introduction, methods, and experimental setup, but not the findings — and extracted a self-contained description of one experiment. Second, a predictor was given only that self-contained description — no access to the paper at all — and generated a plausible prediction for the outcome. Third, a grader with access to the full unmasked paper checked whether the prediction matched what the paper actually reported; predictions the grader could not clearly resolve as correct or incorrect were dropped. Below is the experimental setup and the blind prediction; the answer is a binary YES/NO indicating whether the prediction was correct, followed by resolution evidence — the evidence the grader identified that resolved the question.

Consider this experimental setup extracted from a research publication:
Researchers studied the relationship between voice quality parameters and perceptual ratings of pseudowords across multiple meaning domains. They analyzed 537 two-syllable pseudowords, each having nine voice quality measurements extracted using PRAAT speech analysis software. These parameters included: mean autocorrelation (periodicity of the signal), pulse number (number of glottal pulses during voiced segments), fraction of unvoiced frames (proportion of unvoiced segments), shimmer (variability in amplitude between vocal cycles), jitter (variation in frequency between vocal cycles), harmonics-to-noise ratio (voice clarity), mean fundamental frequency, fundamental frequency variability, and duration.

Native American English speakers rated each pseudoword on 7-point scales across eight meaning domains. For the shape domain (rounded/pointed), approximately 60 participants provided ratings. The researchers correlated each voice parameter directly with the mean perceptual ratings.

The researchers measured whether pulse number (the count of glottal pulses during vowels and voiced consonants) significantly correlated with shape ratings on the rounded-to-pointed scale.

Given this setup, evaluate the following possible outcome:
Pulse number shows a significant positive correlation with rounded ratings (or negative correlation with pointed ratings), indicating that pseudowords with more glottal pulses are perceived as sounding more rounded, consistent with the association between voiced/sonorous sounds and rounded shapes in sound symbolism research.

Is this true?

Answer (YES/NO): YES